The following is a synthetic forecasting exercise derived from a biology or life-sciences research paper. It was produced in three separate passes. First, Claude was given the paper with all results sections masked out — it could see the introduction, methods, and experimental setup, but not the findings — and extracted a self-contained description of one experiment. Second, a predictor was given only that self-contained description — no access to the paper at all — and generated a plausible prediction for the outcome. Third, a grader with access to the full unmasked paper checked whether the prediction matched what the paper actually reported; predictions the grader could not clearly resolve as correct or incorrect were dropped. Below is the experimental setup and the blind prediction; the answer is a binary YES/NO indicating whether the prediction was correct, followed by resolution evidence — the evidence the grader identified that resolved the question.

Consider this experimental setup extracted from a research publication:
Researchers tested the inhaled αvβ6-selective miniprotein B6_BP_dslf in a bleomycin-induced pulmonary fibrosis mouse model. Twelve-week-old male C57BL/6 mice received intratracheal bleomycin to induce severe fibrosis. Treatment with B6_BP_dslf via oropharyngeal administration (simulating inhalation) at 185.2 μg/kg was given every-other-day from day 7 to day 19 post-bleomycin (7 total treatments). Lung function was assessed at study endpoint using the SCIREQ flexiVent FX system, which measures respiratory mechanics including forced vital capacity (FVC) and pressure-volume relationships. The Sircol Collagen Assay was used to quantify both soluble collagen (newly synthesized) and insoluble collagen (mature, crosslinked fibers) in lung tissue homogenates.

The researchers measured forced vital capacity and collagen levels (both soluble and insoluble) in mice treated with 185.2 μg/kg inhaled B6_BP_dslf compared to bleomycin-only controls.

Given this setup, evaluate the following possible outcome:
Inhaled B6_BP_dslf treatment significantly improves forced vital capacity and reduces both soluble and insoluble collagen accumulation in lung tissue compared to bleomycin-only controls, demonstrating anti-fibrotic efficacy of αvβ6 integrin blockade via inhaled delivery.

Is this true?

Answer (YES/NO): YES